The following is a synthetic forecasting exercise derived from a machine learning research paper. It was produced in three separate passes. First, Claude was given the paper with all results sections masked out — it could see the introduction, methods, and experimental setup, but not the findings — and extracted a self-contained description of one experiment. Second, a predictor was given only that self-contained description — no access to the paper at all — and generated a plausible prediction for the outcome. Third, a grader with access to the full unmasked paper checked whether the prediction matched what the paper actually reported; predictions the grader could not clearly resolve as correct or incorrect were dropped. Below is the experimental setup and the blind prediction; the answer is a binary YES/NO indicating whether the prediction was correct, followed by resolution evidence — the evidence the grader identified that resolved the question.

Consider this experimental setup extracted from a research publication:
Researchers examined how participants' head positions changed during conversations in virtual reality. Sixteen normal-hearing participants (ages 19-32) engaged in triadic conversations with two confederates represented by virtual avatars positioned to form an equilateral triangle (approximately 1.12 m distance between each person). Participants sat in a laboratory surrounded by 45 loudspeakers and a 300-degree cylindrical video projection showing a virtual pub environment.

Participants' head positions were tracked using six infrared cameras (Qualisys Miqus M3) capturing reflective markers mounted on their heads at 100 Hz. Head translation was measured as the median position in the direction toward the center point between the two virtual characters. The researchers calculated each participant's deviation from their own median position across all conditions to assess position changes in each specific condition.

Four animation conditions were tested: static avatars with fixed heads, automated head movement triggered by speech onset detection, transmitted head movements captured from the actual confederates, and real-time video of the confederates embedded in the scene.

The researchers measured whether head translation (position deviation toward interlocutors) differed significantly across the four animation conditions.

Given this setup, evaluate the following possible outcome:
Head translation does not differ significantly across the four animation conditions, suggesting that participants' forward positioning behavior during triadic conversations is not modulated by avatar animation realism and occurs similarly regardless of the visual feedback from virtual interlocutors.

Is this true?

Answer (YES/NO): YES